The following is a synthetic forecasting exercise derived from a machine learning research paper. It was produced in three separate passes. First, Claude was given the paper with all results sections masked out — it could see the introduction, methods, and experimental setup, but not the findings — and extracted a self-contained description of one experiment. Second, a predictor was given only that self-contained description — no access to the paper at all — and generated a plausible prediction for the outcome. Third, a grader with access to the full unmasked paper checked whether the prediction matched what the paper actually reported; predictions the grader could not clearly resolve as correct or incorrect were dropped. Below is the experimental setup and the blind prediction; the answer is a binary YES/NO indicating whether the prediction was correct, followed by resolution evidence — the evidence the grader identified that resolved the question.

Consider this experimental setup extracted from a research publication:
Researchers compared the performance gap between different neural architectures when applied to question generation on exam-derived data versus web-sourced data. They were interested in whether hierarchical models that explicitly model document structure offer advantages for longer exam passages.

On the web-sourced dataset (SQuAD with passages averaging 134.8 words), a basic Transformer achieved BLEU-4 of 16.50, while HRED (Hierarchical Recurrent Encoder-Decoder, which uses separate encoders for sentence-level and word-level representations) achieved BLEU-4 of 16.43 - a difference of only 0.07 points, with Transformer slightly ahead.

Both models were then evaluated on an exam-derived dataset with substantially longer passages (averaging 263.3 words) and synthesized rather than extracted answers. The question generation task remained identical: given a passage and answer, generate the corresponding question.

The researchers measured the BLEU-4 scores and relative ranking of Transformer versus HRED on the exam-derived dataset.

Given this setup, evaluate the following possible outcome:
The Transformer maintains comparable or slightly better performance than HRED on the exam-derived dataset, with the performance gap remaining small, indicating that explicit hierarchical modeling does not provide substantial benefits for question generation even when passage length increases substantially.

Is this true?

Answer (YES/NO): YES